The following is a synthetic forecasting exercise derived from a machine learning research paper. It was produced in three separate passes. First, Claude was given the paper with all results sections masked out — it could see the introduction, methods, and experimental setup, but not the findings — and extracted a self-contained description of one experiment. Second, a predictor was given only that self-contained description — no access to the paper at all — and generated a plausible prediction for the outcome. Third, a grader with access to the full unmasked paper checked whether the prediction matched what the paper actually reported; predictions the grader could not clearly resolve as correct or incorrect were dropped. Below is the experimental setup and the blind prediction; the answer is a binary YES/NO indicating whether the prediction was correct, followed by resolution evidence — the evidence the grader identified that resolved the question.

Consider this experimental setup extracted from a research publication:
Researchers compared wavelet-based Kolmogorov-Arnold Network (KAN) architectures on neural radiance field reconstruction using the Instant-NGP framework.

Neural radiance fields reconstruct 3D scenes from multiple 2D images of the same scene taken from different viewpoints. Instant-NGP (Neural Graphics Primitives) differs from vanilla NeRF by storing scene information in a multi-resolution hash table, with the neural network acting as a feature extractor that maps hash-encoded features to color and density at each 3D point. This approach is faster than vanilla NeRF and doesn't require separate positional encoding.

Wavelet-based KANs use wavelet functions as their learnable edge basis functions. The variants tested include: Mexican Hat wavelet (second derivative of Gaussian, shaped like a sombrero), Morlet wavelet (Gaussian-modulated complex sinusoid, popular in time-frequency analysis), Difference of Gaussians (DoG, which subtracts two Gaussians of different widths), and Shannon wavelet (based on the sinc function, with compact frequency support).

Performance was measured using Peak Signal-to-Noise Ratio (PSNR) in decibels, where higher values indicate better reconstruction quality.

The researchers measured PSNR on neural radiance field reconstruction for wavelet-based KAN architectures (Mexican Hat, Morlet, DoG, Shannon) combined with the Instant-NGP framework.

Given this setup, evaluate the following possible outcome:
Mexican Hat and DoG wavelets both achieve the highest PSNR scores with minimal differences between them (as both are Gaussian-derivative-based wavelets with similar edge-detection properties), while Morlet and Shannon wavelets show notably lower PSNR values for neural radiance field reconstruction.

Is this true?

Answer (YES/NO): YES